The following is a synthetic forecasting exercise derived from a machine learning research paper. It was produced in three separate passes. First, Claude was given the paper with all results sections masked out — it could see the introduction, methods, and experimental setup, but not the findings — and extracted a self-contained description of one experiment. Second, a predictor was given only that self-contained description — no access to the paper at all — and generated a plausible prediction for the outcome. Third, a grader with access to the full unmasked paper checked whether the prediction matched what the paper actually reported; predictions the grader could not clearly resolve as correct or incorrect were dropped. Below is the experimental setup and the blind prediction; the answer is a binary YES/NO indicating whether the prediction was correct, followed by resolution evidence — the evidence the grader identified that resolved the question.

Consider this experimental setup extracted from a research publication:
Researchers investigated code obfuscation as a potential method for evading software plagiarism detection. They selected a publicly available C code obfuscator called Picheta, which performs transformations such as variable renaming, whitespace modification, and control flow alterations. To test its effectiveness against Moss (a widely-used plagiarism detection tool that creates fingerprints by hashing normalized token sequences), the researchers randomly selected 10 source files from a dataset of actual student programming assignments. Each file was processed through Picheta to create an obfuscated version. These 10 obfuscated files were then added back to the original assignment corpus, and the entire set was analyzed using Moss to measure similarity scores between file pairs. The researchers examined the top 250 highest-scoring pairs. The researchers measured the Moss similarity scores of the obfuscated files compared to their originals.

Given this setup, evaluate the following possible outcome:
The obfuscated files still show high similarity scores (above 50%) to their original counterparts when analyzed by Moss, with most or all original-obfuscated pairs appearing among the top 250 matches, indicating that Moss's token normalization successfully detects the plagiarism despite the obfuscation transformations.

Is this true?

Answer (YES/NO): NO